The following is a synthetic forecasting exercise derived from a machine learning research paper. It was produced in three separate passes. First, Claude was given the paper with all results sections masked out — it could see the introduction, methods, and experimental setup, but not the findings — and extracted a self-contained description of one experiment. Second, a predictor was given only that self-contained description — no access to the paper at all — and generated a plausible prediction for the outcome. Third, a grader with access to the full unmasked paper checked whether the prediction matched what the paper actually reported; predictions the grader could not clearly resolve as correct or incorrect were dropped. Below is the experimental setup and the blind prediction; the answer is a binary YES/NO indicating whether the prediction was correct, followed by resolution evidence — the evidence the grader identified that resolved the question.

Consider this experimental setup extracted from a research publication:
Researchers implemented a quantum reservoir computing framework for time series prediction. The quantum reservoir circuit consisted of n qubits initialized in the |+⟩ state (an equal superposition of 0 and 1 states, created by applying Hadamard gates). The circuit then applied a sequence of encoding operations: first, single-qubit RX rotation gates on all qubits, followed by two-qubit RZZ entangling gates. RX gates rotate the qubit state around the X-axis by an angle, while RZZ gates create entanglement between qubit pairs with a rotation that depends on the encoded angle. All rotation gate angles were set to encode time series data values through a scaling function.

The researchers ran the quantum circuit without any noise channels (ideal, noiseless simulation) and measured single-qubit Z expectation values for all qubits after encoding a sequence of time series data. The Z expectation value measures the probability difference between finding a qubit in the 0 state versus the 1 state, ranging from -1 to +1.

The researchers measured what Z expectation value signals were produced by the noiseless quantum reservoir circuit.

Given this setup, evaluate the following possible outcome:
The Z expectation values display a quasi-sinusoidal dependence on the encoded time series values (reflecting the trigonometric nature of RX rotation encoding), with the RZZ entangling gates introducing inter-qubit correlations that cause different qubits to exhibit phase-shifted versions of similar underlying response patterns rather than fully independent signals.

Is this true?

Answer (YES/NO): NO